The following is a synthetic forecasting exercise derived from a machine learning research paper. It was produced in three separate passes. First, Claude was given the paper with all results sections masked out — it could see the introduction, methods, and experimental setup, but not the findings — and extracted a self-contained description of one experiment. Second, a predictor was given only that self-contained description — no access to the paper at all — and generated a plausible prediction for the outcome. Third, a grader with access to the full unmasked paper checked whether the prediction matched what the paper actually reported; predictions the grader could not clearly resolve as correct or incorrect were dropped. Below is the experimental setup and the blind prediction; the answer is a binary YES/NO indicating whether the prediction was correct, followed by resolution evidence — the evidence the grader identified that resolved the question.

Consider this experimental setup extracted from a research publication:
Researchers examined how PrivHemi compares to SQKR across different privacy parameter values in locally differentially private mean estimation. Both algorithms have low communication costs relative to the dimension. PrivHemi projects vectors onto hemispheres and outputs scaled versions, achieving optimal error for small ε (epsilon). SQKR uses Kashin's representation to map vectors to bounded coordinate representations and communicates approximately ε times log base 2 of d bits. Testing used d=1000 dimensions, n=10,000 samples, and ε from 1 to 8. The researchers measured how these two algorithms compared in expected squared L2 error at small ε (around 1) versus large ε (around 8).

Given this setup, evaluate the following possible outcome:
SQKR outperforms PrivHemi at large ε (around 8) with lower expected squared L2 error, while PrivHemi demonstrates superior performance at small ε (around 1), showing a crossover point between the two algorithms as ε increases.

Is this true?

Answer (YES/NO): NO